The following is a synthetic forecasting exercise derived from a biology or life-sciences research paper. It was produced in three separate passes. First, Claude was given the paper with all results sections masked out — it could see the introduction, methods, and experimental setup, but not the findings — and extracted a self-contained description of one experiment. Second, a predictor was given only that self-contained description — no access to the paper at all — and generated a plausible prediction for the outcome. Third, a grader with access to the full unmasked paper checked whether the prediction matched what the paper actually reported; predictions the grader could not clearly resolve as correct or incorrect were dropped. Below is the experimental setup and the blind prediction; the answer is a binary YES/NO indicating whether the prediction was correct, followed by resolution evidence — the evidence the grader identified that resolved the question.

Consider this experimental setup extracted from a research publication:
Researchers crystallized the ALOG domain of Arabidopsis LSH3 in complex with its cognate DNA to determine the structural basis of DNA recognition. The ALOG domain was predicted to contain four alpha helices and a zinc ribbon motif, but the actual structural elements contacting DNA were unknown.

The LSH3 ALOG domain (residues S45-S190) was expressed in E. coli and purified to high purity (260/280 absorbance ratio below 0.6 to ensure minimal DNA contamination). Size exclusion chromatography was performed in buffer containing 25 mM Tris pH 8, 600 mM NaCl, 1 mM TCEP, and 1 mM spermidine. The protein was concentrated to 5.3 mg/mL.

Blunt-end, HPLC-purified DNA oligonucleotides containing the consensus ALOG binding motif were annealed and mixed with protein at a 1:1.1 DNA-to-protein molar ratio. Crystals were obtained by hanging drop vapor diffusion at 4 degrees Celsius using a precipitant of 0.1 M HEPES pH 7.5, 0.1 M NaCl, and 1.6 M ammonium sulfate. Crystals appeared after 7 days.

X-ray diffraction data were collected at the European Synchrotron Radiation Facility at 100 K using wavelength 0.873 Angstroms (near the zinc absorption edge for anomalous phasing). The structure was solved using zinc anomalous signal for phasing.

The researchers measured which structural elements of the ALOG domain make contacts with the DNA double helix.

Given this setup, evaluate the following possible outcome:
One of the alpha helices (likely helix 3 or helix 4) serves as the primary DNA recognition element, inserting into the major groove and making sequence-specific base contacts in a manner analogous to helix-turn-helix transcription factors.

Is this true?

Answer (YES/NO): YES